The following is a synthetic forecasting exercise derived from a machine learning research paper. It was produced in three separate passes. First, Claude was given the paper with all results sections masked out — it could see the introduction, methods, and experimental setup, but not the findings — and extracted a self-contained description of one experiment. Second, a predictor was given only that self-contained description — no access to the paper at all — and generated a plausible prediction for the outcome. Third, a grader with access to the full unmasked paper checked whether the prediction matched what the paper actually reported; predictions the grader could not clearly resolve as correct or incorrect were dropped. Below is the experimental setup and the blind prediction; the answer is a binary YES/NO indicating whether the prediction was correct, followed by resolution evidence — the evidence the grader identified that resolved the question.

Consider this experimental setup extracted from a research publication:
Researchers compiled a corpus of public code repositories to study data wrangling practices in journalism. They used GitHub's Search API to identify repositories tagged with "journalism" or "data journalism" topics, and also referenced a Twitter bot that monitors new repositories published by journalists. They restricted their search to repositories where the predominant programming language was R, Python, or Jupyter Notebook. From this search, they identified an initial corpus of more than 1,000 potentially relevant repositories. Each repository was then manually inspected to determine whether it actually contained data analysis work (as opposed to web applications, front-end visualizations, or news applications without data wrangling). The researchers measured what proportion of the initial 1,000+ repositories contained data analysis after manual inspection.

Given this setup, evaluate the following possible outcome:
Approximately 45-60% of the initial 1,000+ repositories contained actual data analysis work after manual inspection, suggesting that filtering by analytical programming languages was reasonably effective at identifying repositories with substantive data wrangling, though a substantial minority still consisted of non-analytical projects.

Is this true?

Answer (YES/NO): NO